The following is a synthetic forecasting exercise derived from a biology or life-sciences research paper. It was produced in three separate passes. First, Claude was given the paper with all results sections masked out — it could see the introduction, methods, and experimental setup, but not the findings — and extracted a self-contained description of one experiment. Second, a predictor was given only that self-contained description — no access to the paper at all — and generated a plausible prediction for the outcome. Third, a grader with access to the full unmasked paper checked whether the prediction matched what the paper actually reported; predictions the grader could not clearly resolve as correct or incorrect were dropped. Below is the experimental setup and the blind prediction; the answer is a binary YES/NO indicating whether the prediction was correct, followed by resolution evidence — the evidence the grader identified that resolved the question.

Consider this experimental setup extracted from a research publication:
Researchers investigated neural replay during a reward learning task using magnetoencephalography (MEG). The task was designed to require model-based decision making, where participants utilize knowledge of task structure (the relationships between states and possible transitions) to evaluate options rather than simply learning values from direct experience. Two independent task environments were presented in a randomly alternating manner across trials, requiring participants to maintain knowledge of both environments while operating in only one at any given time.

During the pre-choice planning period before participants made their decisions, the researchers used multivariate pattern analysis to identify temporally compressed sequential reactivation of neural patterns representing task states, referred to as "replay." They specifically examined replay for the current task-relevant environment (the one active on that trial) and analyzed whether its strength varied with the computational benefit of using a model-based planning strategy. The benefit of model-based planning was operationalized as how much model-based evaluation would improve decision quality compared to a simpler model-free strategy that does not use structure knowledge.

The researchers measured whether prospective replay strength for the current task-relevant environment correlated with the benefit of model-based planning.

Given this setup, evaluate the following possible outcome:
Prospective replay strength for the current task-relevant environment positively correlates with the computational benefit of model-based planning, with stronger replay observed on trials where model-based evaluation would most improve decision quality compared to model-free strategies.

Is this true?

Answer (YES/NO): YES